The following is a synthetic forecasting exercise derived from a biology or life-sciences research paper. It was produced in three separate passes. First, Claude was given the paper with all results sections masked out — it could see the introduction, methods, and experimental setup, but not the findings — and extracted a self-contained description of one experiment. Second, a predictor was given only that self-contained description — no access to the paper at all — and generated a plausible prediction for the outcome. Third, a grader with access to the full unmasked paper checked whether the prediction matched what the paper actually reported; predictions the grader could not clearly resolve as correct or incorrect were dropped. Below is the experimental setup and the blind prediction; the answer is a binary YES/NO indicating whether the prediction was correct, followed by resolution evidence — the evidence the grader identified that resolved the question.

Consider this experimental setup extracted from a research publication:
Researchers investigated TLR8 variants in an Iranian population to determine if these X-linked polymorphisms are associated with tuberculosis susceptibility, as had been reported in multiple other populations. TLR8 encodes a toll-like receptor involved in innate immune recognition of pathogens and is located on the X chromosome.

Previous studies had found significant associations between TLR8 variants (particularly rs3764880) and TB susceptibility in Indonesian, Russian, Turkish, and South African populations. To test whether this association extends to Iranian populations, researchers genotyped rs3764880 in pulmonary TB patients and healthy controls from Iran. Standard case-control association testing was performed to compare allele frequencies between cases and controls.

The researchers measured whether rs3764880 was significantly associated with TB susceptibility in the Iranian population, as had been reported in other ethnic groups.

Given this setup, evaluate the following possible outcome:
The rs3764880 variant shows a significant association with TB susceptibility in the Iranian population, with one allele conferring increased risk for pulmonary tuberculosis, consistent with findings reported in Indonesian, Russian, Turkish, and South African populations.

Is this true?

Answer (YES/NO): NO